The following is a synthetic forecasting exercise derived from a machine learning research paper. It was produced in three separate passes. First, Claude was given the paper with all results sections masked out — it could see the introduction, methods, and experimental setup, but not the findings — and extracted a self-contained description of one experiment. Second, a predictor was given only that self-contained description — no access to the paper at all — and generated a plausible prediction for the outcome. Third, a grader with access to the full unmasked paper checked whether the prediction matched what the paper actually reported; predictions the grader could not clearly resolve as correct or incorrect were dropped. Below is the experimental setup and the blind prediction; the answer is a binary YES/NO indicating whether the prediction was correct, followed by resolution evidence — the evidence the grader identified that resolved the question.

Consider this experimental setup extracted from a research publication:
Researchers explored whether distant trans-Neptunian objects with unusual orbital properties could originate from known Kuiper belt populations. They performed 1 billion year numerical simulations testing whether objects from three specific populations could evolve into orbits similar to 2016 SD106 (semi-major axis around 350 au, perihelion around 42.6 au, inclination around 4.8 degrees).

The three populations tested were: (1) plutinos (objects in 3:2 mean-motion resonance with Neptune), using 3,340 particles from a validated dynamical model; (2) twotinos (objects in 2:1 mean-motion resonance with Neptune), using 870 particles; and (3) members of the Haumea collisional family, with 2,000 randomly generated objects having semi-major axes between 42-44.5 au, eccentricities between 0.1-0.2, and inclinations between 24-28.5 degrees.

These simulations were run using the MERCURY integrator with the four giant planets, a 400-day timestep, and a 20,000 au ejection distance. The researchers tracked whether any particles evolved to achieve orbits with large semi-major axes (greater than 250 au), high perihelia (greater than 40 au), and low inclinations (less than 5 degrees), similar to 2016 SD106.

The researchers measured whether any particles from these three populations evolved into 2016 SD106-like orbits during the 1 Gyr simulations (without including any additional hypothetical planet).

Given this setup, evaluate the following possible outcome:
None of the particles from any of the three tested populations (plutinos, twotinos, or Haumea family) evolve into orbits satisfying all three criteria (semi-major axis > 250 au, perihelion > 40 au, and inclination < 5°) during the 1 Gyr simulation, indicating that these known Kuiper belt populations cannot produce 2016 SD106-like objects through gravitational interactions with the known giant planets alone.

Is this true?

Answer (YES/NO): YES